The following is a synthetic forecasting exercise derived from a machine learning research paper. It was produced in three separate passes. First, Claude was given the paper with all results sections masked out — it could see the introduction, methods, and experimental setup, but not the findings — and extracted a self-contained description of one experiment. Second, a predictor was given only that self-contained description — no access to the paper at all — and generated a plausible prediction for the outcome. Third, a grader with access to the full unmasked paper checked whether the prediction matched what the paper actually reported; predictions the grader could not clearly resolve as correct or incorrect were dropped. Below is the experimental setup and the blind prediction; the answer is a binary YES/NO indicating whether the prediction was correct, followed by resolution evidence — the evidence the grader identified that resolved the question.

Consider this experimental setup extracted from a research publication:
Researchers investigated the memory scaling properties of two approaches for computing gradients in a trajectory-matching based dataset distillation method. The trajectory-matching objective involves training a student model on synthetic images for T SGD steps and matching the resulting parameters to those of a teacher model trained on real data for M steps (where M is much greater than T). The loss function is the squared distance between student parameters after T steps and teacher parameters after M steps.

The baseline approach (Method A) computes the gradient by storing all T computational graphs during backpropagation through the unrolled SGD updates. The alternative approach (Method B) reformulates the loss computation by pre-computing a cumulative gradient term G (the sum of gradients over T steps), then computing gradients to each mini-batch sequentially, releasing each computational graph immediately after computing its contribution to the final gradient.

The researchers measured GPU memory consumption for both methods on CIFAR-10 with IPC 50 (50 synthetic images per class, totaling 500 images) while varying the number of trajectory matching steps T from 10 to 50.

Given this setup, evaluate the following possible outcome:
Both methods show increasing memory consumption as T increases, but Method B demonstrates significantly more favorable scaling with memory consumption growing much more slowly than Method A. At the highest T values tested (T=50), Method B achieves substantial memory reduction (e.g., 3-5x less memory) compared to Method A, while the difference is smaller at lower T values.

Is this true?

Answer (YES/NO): NO